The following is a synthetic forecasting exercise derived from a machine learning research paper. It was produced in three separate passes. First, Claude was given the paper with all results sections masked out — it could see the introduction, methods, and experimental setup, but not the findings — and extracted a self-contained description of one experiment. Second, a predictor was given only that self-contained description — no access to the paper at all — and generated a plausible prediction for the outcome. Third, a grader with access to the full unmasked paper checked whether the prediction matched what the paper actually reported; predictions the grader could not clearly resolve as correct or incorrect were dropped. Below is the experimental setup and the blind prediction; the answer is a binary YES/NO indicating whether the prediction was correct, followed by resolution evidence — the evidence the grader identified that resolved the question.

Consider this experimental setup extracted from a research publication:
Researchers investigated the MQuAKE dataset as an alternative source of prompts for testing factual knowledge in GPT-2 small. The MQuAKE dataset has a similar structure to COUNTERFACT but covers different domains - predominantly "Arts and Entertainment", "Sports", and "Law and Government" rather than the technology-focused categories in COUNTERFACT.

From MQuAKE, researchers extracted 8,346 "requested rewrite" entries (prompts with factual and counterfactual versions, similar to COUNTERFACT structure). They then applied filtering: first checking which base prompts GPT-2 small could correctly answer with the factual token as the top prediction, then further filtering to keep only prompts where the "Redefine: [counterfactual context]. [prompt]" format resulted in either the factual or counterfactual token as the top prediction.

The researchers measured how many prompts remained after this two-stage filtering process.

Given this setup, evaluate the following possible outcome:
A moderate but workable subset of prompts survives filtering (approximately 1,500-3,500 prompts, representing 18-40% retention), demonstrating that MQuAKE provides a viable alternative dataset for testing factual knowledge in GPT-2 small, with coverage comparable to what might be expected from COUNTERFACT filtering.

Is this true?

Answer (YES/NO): NO